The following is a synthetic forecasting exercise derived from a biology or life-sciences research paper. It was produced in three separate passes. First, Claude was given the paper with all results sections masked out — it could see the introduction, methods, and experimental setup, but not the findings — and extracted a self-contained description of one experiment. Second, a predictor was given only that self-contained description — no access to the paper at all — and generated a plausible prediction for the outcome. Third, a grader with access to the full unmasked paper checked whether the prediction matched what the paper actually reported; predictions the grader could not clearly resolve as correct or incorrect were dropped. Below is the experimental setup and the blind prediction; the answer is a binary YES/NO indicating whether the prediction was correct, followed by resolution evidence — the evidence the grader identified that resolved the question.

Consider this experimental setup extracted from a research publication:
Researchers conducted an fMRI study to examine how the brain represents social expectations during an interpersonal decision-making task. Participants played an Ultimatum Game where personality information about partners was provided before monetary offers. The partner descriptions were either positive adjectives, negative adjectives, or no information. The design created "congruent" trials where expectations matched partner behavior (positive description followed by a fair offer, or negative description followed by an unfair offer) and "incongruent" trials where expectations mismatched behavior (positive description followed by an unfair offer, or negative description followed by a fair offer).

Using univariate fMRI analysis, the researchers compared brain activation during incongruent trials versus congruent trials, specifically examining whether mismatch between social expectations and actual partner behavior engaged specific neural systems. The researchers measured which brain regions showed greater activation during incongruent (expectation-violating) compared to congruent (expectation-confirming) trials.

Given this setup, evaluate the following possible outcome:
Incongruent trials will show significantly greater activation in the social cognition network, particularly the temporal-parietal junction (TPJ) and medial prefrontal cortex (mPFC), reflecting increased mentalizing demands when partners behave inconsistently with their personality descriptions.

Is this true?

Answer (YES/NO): NO